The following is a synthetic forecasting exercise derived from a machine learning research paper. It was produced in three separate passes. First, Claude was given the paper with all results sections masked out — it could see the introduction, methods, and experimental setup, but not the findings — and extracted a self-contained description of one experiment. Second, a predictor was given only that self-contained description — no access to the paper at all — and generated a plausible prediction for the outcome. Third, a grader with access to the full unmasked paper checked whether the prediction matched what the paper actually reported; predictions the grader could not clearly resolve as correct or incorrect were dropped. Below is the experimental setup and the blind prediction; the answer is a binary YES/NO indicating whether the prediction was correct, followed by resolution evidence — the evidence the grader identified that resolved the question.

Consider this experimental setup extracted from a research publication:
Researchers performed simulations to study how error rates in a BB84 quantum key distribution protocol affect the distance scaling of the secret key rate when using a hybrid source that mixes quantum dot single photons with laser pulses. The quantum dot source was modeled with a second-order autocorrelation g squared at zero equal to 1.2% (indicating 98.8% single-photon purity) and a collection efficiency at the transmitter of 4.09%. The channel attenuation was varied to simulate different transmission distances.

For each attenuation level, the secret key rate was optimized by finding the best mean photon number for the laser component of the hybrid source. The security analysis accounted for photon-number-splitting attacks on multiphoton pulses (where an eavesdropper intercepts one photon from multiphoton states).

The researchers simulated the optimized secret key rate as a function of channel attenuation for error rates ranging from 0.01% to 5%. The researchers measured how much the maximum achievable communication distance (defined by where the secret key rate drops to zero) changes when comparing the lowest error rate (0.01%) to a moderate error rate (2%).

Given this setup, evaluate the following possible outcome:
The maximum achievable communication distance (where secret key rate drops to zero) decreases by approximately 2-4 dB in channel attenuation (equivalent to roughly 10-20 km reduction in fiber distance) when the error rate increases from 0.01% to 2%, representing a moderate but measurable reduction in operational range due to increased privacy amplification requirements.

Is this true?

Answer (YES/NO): YES